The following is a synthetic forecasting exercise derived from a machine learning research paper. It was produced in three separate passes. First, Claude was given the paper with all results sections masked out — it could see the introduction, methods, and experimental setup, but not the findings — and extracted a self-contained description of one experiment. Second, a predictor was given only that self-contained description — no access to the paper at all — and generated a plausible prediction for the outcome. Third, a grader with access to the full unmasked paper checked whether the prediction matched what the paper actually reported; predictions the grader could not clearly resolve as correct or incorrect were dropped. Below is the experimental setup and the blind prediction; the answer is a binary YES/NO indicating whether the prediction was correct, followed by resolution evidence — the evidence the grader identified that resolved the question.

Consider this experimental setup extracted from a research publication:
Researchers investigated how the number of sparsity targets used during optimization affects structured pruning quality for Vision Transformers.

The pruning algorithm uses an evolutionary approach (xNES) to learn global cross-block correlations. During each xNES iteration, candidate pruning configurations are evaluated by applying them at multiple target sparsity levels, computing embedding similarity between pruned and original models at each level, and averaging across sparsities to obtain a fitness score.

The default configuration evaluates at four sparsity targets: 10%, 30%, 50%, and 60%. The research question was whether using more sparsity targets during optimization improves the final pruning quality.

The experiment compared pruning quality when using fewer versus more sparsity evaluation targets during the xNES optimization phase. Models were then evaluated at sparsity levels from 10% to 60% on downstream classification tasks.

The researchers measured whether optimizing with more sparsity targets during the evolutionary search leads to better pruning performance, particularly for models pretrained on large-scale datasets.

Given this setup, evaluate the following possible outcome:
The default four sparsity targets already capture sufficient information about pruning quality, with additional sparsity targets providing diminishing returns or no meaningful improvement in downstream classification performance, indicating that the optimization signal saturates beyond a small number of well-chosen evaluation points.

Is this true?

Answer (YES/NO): NO